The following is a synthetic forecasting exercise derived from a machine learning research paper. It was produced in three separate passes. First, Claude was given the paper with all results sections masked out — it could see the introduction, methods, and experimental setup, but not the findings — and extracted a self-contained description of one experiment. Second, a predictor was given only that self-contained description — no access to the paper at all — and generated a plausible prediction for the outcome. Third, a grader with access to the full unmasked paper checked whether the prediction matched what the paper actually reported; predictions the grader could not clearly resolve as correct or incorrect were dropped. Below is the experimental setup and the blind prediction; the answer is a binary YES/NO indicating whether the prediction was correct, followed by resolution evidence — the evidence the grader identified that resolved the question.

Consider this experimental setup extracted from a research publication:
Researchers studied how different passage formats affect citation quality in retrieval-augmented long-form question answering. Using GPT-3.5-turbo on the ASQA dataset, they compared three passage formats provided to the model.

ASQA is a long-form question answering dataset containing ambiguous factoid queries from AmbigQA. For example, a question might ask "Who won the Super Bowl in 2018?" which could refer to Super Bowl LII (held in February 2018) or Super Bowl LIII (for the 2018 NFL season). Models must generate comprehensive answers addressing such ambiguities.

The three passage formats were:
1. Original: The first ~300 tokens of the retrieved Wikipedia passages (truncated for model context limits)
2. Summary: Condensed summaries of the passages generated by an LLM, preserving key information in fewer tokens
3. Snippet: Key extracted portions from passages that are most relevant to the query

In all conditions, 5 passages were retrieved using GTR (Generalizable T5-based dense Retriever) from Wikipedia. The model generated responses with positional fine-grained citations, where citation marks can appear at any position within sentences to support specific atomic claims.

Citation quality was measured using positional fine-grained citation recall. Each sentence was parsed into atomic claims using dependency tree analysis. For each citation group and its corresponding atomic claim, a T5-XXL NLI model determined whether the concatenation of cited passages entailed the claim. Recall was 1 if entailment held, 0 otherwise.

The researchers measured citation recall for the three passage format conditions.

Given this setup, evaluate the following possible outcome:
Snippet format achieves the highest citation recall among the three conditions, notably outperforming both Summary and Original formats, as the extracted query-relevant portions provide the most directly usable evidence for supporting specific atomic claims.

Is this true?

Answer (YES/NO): NO